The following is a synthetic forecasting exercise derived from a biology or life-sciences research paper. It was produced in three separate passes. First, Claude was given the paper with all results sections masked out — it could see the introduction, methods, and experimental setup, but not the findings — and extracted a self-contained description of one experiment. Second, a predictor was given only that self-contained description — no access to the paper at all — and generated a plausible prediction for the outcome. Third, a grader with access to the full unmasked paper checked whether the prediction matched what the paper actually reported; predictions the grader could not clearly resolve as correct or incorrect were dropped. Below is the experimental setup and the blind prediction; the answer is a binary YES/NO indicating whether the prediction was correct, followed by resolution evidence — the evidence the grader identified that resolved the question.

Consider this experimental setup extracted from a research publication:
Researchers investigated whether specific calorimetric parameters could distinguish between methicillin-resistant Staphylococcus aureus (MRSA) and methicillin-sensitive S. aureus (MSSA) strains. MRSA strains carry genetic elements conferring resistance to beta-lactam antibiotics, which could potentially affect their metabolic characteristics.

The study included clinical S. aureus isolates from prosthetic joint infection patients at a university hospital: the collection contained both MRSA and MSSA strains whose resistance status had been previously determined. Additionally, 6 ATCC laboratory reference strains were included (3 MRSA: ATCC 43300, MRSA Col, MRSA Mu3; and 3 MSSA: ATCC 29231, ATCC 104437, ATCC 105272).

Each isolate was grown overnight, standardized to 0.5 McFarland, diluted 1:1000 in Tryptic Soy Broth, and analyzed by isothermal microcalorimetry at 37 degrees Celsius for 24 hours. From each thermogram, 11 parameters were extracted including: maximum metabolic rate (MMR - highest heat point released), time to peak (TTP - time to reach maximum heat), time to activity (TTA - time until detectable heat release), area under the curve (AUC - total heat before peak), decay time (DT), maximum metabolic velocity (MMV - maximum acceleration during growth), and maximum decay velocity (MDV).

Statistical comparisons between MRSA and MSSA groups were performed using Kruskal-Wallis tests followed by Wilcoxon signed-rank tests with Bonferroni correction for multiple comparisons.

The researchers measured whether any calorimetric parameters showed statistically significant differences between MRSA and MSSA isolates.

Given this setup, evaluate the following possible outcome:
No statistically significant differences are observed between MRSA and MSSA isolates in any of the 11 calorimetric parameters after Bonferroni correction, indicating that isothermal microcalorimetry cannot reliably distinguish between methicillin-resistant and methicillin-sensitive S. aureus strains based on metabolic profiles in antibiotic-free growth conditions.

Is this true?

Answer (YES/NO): NO